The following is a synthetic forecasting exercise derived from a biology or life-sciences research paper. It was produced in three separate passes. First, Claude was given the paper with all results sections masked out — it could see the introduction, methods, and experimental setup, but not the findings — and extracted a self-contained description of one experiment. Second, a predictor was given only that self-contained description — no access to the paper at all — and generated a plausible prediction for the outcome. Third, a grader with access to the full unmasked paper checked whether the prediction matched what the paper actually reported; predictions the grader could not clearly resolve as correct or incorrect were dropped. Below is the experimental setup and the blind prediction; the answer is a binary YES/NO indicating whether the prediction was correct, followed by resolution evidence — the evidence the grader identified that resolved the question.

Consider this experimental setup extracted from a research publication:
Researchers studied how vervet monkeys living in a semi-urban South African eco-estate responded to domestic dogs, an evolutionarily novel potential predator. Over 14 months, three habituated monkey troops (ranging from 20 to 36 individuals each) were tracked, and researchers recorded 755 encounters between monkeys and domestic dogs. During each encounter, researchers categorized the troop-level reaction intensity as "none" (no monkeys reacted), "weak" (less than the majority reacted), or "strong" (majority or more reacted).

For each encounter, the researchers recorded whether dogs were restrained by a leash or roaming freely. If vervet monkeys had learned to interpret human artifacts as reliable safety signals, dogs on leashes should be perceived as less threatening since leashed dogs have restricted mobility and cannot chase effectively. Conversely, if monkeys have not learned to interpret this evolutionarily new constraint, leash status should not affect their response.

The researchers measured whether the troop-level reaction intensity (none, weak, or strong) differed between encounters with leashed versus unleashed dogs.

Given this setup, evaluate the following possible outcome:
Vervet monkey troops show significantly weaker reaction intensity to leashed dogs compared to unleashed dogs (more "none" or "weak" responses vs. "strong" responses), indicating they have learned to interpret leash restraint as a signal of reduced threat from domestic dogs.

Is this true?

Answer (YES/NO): NO